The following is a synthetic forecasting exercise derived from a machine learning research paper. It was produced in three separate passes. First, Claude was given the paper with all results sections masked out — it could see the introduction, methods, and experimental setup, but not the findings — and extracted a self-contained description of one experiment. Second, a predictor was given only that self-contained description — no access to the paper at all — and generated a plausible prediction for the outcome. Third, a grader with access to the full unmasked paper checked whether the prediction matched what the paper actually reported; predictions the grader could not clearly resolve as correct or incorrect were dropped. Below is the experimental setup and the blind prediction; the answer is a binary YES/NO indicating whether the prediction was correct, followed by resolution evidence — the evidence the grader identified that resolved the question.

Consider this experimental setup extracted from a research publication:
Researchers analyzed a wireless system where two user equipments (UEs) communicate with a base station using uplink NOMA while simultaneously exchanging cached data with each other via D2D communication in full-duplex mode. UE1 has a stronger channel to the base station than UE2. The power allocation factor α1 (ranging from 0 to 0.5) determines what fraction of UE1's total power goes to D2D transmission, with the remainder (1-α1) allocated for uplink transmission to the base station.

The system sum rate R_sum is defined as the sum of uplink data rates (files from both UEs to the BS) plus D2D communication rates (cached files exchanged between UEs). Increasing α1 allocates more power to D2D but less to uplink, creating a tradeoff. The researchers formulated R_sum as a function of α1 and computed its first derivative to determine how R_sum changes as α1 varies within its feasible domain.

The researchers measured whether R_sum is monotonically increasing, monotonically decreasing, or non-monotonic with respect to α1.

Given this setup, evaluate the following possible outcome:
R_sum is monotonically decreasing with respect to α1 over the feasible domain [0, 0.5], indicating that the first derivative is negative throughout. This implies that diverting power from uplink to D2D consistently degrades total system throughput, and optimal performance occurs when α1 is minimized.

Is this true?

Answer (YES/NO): NO